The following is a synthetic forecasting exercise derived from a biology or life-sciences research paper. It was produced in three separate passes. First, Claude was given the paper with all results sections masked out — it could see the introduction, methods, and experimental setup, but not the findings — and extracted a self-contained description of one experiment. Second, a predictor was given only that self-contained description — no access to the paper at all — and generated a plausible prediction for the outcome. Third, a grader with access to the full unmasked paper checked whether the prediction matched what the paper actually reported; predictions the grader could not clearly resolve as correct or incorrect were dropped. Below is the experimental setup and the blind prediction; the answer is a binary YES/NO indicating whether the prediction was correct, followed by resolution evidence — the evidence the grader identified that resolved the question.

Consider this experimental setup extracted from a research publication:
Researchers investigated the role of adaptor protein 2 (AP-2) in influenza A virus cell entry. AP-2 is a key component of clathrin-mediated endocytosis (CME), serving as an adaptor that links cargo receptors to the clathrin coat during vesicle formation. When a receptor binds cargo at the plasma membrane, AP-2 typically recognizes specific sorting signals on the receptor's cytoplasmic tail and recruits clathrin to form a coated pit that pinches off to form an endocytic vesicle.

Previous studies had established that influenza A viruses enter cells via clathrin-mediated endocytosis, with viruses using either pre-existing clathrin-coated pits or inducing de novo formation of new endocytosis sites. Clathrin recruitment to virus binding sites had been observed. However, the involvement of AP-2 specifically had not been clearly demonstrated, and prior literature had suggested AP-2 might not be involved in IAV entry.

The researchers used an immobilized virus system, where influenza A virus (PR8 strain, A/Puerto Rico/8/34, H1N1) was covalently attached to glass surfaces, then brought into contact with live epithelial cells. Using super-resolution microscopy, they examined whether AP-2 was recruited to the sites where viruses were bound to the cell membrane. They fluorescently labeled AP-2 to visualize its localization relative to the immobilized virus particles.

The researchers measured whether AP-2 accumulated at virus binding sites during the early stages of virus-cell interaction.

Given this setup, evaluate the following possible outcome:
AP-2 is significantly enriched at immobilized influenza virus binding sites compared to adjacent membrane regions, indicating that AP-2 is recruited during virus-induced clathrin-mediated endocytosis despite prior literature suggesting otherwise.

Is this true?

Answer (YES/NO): YES